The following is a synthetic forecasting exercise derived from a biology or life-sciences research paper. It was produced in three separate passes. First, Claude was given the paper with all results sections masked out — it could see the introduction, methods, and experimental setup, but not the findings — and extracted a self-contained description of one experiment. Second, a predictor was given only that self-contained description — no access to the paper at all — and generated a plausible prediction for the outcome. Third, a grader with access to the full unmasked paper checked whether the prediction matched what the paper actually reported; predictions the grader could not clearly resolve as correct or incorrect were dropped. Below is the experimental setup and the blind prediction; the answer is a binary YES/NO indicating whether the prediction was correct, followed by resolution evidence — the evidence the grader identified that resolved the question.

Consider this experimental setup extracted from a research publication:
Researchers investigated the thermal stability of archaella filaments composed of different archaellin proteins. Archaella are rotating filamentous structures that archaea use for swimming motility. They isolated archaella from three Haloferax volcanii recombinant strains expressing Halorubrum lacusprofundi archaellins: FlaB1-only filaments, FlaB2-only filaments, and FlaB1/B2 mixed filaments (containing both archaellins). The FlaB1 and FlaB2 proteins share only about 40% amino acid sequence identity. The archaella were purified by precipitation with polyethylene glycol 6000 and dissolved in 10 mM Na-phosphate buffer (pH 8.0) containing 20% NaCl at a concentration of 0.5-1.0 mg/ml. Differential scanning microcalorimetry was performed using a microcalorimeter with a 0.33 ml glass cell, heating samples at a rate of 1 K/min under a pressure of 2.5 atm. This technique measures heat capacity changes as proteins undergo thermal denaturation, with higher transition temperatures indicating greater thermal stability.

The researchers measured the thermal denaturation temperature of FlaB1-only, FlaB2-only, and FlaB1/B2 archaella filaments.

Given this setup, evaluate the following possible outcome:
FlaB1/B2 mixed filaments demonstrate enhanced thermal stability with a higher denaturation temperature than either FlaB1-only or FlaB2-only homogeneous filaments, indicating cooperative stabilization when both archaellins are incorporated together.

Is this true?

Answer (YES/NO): YES